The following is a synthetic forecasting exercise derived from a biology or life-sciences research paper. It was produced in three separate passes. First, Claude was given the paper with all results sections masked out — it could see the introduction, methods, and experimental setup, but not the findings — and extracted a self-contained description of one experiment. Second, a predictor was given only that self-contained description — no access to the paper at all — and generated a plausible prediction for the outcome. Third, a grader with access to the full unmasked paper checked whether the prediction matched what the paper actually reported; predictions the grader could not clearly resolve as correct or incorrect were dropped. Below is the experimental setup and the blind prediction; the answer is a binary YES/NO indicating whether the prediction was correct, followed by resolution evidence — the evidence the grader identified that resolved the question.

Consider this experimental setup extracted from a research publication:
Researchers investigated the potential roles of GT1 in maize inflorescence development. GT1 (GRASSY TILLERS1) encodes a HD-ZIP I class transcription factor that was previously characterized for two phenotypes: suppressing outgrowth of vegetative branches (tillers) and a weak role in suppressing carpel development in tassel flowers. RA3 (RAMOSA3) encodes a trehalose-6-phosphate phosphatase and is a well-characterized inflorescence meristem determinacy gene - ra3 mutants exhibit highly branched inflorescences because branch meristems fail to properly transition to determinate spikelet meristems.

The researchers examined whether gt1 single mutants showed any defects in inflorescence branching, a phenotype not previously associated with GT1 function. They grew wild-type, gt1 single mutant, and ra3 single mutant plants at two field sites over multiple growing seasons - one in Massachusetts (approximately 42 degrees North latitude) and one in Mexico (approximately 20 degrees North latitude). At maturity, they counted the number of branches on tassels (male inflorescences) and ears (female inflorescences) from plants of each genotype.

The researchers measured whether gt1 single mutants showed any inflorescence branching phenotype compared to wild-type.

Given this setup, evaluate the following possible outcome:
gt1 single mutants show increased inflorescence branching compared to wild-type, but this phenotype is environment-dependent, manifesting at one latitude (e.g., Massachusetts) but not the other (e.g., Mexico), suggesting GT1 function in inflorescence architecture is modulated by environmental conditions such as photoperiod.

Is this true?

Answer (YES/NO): NO